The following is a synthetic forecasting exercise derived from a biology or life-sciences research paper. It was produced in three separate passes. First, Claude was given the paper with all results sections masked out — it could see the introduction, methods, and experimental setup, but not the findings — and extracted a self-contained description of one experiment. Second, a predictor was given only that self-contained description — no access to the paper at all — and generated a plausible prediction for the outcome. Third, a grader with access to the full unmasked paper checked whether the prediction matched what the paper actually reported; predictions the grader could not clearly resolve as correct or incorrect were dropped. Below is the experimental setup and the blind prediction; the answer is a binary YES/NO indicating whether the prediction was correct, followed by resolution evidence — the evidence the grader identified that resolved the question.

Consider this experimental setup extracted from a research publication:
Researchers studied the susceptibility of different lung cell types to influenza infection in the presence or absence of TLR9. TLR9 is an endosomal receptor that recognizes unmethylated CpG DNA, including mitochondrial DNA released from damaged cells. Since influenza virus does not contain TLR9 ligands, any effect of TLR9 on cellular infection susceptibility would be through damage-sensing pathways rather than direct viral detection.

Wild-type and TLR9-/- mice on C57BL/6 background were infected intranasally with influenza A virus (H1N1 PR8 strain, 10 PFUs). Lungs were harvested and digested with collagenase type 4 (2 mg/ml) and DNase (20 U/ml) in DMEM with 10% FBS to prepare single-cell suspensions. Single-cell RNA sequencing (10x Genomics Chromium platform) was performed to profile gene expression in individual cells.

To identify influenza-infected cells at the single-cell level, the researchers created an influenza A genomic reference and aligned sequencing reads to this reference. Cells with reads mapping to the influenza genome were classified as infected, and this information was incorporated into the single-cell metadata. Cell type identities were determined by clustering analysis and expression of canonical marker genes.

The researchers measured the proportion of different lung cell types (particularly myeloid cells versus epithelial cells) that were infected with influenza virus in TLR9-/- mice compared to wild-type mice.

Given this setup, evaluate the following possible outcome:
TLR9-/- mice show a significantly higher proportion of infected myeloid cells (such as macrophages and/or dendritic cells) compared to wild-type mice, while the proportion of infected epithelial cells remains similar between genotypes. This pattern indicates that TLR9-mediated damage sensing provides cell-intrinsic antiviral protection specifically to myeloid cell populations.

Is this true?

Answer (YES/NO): NO